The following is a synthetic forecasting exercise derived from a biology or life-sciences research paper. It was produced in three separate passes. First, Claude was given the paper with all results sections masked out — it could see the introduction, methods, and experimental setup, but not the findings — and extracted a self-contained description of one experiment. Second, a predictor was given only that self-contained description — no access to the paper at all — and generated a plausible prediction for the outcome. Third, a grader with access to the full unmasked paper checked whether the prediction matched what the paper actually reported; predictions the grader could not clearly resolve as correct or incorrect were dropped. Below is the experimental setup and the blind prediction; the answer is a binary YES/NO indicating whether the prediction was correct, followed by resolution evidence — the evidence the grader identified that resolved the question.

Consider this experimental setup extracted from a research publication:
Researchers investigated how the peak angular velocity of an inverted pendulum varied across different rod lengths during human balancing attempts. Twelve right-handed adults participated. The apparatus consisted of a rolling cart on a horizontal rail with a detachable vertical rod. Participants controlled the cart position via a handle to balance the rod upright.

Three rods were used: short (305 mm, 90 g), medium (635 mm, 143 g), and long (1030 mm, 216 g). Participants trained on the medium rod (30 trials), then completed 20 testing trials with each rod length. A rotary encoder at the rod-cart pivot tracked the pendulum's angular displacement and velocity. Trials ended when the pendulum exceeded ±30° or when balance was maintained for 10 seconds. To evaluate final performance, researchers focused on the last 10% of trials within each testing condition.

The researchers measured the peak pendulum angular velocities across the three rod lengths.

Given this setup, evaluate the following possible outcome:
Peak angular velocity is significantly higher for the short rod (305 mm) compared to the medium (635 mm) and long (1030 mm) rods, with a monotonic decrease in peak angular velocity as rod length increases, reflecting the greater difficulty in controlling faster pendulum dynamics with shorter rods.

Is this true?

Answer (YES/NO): NO